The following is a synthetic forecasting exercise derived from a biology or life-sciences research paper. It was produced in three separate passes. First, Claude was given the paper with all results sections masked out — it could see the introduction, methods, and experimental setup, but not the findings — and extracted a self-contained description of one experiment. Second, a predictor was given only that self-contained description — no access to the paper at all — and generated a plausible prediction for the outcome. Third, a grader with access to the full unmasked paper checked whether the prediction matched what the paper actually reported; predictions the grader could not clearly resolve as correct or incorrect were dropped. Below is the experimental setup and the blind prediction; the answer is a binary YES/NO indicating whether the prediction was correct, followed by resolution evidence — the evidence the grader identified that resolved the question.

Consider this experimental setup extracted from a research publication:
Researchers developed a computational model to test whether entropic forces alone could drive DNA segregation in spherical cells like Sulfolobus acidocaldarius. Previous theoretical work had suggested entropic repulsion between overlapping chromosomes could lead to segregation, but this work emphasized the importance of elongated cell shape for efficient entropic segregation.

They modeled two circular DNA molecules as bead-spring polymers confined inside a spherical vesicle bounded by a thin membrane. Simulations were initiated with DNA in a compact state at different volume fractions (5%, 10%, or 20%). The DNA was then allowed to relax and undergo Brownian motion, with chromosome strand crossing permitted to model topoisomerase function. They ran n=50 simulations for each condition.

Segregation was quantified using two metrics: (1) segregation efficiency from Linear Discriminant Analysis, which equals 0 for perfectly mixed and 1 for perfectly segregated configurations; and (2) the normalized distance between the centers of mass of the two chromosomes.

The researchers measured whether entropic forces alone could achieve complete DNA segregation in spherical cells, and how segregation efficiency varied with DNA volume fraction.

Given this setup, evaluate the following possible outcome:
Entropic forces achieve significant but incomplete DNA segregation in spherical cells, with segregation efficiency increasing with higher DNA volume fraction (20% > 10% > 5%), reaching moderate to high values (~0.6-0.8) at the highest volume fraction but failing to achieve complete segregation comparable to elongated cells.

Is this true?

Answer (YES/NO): NO